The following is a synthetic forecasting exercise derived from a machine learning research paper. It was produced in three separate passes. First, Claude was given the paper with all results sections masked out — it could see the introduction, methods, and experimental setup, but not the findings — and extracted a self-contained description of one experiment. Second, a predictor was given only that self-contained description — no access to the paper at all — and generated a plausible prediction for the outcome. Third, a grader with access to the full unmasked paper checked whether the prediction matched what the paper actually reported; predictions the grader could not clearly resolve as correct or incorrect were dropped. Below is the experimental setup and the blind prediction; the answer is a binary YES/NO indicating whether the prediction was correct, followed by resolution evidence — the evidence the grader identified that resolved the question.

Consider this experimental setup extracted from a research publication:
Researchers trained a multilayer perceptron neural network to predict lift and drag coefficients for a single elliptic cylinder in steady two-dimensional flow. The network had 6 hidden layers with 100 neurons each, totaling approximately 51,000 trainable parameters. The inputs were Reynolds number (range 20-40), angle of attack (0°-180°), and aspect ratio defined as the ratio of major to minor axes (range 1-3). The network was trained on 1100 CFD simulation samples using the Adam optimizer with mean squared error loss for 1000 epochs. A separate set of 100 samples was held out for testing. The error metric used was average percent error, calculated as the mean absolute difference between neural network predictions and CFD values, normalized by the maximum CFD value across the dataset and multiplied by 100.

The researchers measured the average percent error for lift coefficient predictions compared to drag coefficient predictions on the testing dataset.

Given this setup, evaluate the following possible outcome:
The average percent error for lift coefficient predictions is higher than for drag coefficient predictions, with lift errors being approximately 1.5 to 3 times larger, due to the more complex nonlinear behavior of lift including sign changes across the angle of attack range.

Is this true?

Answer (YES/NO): NO